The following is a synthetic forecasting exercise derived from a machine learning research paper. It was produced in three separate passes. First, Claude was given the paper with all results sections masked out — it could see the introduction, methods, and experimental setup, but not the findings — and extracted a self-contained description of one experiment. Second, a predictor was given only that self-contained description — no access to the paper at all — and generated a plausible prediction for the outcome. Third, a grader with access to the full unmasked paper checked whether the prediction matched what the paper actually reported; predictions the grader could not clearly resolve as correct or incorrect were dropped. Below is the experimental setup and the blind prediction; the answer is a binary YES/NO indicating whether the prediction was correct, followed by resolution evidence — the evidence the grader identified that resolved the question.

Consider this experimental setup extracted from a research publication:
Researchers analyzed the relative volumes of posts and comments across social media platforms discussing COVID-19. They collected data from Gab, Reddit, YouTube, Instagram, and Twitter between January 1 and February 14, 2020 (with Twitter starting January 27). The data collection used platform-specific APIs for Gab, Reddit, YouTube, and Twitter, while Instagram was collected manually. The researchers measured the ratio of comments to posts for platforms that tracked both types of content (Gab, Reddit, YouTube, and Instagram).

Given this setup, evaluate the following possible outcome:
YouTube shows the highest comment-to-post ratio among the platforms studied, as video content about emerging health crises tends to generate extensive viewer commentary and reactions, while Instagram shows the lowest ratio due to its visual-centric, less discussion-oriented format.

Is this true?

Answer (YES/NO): NO